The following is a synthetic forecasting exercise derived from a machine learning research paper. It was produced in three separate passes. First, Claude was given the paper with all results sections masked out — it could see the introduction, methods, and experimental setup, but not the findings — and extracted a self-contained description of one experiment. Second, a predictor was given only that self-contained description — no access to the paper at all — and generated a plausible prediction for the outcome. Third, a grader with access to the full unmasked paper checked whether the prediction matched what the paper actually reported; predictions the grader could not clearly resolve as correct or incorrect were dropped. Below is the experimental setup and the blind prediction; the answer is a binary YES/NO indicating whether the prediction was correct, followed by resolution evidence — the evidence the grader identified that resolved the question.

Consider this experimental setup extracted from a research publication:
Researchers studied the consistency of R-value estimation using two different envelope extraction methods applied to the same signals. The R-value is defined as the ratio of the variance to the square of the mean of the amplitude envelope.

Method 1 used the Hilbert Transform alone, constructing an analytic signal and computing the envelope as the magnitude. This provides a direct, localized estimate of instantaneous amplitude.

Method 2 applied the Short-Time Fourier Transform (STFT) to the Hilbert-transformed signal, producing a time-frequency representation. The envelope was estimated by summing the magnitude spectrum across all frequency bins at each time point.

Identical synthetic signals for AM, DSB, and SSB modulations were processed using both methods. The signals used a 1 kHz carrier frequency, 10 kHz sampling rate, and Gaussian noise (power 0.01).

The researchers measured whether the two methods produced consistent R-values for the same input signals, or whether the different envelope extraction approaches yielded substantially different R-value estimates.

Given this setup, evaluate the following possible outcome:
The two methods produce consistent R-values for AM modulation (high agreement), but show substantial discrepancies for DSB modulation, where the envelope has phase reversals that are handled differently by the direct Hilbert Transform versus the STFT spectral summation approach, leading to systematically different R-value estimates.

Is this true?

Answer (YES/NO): NO